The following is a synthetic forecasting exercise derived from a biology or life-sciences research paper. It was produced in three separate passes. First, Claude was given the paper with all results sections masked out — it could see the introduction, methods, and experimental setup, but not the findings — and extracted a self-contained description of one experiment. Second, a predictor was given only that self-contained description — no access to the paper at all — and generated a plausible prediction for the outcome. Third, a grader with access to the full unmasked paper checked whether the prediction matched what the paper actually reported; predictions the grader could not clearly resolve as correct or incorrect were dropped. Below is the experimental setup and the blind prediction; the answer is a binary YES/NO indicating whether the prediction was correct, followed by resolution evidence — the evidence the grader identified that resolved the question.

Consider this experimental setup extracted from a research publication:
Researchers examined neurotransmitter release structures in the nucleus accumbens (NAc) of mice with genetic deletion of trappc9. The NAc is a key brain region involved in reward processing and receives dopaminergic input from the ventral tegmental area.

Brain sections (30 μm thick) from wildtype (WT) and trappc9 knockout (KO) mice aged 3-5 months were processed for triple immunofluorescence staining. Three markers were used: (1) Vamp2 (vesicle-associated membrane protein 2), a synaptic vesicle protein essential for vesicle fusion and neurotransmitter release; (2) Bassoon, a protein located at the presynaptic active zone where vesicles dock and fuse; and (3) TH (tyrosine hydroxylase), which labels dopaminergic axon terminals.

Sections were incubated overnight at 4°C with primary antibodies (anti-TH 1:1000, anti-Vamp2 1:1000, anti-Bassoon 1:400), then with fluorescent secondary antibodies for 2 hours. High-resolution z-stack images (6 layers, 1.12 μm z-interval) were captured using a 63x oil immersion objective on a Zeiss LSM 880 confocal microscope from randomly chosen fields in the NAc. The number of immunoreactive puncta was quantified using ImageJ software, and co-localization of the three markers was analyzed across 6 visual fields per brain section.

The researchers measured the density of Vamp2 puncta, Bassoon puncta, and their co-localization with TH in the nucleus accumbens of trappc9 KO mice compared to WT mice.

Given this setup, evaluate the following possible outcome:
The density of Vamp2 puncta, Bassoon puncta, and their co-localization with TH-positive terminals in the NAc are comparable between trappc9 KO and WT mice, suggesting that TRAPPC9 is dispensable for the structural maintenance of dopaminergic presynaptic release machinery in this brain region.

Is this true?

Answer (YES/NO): NO